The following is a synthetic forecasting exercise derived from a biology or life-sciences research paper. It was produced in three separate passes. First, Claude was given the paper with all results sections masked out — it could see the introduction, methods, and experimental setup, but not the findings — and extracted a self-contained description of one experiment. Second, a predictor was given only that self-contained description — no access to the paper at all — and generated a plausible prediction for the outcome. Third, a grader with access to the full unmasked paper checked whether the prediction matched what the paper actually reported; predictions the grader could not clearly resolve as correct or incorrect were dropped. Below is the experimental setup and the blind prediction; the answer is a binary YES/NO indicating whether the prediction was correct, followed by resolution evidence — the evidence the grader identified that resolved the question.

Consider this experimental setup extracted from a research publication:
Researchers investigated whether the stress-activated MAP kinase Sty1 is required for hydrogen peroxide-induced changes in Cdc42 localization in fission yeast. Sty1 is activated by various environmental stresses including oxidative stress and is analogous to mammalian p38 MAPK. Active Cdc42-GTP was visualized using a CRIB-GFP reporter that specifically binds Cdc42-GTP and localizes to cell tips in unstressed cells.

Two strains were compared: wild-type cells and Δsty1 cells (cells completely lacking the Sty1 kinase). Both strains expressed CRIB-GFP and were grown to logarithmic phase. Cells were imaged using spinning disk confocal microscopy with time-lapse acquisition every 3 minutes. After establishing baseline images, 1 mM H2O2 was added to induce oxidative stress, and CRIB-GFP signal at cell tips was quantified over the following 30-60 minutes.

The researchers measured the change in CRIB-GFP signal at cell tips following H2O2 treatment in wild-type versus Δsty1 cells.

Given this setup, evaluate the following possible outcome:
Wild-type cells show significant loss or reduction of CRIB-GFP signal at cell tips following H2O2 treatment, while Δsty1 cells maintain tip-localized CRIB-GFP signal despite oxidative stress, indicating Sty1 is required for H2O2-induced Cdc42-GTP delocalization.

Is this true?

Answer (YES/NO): YES